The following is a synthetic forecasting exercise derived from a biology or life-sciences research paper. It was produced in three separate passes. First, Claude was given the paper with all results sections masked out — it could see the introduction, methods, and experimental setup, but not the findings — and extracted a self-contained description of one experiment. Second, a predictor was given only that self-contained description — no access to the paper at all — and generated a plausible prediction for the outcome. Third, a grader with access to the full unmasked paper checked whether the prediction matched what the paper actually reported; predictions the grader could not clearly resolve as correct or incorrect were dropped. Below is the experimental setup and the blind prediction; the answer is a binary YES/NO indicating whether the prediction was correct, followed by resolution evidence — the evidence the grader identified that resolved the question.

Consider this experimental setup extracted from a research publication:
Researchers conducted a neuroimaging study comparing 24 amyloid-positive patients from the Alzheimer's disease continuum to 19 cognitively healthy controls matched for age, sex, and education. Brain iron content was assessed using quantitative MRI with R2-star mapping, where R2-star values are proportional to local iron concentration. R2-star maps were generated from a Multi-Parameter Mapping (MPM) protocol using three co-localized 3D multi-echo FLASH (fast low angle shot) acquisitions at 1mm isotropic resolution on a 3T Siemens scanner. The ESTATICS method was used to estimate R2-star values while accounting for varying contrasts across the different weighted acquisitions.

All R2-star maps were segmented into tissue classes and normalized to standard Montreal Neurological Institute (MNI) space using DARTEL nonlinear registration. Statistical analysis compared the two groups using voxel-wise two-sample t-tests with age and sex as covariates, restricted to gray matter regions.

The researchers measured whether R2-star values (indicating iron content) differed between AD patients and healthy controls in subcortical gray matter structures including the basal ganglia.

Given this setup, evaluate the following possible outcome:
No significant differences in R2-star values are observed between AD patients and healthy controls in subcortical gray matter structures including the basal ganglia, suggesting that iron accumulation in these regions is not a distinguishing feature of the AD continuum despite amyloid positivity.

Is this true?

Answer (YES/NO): YES